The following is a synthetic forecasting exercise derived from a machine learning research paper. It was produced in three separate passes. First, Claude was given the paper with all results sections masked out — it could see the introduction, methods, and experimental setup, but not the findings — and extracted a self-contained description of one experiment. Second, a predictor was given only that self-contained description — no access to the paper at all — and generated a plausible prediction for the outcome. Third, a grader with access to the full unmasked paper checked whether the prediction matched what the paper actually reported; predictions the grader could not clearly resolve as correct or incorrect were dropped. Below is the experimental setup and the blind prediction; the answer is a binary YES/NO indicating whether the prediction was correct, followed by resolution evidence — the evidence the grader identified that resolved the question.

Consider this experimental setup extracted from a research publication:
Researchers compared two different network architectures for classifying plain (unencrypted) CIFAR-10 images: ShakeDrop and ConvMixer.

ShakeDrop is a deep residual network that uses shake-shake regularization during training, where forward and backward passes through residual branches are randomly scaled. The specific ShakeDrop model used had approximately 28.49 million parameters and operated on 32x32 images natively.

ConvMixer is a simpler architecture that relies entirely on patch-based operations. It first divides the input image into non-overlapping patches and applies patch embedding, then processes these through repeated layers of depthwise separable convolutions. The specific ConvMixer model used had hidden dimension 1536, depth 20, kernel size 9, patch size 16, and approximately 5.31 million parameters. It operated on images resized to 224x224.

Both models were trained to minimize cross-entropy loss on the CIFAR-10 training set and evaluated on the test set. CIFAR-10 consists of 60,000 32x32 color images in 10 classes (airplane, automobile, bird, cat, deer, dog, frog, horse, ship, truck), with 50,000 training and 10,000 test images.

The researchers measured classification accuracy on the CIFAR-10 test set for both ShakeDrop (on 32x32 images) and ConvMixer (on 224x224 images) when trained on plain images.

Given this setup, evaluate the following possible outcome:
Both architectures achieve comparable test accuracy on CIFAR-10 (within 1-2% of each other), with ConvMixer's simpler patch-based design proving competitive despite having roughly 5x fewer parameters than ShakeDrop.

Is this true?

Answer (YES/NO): YES